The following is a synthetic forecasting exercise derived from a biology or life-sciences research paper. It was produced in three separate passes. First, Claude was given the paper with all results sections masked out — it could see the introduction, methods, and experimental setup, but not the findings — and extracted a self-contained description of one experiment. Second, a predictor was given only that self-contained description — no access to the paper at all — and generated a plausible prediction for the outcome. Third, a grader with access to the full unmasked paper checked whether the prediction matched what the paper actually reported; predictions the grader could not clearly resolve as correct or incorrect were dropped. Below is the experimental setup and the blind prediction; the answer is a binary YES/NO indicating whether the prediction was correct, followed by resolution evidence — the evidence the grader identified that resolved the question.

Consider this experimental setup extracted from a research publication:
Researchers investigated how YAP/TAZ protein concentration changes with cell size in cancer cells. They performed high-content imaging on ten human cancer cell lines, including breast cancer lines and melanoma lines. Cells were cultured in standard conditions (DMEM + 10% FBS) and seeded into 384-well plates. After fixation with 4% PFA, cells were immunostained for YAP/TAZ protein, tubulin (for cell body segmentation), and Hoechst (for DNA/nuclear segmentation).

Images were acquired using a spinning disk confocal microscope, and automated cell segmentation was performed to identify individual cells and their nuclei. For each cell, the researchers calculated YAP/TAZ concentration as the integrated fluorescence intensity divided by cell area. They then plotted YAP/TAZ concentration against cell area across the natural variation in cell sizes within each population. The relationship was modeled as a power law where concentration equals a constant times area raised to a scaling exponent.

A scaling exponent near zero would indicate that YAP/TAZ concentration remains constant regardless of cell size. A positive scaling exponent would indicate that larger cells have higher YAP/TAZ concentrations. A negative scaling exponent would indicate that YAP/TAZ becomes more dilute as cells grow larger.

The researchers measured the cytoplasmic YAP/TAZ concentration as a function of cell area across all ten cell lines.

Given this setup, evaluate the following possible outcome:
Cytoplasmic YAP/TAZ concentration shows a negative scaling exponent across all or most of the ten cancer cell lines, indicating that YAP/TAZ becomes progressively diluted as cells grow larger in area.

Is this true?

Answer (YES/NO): YES